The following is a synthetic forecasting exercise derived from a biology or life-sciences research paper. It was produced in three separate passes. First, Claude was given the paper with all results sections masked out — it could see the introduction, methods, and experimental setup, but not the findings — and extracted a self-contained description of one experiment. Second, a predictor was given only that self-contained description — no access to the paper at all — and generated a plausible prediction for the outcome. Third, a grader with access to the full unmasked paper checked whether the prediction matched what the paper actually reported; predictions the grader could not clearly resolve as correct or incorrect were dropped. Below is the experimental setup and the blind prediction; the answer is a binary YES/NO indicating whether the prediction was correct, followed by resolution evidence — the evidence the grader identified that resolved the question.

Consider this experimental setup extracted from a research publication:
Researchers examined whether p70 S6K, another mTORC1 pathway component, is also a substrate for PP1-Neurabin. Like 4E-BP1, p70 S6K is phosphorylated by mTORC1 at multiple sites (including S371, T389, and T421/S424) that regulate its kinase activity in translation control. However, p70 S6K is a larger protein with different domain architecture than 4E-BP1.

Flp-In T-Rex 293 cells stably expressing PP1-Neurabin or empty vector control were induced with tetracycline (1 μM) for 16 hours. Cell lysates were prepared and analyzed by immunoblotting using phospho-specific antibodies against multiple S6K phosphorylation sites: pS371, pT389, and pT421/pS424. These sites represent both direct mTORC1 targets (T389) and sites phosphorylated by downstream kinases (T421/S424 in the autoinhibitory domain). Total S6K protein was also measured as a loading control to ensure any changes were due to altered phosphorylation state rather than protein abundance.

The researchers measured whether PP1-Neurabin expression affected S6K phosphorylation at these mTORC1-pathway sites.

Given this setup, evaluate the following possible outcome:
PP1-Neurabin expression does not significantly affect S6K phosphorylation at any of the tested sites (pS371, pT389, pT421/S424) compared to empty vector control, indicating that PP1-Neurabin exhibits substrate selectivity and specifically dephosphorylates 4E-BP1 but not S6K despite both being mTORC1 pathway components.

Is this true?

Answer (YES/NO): NO